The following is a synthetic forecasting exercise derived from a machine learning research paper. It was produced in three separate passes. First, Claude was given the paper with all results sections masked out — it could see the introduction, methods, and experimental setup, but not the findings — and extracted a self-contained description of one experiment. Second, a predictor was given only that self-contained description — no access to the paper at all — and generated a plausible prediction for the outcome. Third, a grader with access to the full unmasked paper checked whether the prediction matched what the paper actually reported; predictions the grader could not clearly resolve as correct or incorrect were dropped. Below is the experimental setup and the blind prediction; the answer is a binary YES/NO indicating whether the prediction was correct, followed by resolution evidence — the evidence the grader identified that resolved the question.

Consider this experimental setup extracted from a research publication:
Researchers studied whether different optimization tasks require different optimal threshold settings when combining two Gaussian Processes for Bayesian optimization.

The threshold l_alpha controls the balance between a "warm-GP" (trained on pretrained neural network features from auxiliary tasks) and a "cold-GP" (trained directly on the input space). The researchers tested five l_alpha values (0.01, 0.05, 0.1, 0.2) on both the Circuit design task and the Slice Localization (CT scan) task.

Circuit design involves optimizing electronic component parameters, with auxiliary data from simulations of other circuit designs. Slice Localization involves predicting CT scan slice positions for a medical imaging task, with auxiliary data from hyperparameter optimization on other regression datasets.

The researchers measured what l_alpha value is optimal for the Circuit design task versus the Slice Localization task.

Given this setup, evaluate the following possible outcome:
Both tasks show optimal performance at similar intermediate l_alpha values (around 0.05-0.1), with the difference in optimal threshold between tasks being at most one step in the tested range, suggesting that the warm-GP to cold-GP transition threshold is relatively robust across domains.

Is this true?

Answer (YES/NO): NO